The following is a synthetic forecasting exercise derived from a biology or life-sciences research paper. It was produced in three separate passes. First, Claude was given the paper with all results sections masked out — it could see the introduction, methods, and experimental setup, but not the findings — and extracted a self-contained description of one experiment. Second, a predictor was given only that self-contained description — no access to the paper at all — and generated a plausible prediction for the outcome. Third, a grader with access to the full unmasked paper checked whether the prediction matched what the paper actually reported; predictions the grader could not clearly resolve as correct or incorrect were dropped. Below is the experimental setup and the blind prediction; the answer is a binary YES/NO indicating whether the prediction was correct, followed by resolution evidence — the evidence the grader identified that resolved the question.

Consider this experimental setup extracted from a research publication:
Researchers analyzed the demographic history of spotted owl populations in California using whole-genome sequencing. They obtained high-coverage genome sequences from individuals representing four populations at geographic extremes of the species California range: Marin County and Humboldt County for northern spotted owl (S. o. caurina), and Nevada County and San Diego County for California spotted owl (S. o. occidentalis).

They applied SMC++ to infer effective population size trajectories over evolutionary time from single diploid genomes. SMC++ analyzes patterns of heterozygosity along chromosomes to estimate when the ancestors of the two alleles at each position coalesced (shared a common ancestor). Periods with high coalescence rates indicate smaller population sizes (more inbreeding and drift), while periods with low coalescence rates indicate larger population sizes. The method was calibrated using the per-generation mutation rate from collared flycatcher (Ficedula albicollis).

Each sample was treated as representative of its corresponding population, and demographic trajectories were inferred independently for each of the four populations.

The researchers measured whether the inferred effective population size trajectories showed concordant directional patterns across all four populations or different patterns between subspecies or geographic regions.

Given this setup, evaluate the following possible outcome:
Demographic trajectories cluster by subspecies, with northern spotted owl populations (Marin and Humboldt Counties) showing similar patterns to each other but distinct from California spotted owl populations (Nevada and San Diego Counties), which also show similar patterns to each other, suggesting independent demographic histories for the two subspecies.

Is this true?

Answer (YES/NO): YES